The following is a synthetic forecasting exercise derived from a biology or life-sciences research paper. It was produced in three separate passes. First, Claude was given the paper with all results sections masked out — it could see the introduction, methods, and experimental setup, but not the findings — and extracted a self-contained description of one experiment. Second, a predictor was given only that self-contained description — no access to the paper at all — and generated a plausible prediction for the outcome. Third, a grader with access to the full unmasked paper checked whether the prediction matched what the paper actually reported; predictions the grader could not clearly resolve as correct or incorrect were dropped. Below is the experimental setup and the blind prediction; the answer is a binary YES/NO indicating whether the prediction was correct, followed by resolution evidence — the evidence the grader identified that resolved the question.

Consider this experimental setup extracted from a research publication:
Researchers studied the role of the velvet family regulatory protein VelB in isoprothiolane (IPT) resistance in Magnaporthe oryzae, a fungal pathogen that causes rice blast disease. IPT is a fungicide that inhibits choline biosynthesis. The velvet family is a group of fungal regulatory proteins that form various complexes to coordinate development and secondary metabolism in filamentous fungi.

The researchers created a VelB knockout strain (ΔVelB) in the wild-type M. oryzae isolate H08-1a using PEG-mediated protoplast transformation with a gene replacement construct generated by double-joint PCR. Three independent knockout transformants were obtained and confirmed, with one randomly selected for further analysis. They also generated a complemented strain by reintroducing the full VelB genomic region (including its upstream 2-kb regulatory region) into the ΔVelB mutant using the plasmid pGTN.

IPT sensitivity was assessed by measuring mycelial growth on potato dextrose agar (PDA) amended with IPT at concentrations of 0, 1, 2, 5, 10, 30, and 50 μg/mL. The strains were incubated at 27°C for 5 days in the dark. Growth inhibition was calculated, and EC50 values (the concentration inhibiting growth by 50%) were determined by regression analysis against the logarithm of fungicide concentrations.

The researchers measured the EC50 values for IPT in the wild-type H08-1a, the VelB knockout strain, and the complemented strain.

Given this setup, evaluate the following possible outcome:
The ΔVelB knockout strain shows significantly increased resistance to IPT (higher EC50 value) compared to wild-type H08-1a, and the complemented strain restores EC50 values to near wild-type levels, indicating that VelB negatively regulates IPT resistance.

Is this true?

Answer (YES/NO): YES